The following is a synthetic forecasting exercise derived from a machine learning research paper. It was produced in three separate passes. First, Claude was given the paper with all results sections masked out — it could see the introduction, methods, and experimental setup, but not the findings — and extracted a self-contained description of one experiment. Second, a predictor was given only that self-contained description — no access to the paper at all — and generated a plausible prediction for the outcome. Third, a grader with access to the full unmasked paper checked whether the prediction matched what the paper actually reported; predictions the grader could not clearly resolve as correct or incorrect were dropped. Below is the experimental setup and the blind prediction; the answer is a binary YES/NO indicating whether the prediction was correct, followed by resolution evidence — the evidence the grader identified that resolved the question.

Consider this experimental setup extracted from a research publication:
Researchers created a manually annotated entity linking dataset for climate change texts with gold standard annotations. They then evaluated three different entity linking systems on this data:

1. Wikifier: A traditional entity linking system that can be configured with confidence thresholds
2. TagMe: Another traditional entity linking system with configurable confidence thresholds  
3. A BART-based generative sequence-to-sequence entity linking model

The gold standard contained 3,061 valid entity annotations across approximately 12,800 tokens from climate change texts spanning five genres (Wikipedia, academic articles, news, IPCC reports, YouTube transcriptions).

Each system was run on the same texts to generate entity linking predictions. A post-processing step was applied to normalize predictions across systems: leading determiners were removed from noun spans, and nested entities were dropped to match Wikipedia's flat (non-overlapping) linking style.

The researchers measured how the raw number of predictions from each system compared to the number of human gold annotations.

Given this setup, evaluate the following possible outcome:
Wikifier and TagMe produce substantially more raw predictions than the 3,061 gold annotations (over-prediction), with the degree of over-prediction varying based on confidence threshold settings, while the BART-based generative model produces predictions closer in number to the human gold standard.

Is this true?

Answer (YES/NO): NO